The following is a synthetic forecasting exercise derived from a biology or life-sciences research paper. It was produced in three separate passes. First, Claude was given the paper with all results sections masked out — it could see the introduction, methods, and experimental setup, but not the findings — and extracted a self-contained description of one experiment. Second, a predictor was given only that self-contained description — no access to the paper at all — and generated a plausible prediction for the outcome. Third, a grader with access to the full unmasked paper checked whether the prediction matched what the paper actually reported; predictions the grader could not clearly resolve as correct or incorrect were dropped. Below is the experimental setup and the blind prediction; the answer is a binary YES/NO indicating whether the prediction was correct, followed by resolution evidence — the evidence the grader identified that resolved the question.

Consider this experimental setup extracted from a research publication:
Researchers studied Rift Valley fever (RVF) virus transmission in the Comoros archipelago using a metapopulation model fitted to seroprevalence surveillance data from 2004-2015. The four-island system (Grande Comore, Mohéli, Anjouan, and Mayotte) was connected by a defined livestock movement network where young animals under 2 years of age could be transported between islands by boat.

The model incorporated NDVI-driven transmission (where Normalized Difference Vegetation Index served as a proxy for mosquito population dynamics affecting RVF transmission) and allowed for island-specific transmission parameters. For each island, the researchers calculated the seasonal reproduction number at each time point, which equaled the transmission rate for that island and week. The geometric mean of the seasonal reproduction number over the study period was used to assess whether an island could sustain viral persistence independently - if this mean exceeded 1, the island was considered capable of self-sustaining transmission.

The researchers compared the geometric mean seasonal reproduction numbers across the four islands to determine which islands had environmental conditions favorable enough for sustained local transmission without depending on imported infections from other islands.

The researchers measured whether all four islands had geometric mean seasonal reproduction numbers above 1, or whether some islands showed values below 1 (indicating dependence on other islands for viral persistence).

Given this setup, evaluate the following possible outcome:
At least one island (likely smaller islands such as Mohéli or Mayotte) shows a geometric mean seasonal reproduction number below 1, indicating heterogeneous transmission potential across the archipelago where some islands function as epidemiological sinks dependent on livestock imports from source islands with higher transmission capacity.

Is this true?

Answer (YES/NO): NO